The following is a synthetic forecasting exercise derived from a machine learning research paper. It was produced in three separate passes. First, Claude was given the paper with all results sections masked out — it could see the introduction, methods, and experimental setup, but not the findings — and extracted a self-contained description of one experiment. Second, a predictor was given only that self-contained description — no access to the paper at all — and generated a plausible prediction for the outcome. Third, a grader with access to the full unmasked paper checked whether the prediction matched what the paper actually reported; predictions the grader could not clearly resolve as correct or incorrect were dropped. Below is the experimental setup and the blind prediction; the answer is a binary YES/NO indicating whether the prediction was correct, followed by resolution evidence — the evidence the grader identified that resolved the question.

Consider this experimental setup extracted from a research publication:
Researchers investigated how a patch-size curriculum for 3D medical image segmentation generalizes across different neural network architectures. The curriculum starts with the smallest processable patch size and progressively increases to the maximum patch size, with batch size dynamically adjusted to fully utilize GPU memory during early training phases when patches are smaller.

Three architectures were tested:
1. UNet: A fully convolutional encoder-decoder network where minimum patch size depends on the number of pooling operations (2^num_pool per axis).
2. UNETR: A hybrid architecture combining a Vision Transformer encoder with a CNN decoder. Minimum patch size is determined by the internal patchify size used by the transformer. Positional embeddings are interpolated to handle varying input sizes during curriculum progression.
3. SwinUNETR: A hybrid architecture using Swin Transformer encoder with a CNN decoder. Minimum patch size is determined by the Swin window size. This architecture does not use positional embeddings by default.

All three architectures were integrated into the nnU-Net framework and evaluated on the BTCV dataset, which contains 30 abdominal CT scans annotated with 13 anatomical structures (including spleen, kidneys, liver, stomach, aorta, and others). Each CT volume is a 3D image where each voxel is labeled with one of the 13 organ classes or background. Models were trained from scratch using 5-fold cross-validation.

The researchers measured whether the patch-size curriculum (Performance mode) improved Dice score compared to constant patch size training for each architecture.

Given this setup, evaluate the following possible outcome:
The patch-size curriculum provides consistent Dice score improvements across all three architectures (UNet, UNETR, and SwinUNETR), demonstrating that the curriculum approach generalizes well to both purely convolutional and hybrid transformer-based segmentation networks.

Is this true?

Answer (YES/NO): YES